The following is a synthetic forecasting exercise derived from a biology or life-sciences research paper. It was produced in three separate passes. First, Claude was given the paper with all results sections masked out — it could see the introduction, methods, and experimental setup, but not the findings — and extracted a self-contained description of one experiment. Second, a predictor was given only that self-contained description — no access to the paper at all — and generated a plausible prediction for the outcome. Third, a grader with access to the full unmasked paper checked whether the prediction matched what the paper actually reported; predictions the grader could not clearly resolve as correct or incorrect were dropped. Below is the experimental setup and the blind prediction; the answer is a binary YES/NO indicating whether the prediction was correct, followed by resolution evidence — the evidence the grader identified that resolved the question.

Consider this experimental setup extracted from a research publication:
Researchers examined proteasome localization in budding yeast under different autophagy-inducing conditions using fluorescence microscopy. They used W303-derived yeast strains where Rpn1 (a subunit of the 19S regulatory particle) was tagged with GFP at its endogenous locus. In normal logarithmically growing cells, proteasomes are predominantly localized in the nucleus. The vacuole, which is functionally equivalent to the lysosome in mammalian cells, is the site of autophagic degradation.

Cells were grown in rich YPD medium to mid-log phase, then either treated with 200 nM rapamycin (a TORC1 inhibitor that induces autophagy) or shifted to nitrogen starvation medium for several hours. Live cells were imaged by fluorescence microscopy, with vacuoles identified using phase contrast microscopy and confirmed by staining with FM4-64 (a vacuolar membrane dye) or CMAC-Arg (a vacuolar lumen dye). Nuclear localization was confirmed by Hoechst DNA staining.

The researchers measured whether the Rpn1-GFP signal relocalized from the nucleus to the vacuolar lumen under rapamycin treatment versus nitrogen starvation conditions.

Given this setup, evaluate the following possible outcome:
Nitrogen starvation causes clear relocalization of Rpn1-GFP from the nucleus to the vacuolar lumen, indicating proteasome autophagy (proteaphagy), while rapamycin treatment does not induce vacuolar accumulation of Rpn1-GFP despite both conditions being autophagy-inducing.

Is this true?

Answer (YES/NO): NO